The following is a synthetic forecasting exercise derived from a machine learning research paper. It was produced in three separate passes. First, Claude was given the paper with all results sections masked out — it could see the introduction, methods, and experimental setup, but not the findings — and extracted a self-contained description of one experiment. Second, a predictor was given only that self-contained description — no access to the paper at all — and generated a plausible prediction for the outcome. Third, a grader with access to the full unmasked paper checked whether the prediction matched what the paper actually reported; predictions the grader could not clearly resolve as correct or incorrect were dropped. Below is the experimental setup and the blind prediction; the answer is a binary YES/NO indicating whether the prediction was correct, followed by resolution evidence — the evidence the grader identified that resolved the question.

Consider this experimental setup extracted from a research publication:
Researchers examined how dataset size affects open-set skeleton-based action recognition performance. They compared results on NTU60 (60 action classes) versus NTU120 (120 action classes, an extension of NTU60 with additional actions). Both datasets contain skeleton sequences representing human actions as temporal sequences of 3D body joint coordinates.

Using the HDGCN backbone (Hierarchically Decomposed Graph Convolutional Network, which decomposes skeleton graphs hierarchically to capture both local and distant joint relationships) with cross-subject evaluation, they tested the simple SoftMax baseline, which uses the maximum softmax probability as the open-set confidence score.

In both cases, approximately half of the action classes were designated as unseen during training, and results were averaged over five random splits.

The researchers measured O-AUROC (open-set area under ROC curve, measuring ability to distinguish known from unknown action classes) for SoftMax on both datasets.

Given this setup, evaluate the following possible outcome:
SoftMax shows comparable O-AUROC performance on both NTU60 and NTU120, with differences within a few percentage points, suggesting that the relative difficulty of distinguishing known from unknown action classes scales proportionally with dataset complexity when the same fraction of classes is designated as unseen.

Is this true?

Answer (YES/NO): YES